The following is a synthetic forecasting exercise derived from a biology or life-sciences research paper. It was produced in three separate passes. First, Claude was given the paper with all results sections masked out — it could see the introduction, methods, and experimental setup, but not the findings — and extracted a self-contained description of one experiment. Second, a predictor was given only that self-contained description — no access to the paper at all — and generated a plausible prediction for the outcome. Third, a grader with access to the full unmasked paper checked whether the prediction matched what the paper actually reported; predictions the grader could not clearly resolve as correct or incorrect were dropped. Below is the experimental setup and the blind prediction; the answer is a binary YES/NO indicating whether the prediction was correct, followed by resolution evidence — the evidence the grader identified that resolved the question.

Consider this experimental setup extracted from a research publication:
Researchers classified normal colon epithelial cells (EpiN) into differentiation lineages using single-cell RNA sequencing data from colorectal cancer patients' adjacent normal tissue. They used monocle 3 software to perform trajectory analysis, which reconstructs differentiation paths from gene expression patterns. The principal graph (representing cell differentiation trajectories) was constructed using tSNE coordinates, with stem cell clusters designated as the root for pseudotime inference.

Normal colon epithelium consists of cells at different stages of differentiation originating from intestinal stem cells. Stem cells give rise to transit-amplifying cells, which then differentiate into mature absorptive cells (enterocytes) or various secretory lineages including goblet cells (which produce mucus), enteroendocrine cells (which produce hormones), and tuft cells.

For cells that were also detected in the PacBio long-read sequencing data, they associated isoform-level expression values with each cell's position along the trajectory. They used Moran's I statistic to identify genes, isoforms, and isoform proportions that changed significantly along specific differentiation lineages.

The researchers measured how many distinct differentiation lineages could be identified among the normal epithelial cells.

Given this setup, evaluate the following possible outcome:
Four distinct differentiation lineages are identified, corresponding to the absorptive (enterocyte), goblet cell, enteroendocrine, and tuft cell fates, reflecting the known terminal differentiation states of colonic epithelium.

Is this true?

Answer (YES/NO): NO